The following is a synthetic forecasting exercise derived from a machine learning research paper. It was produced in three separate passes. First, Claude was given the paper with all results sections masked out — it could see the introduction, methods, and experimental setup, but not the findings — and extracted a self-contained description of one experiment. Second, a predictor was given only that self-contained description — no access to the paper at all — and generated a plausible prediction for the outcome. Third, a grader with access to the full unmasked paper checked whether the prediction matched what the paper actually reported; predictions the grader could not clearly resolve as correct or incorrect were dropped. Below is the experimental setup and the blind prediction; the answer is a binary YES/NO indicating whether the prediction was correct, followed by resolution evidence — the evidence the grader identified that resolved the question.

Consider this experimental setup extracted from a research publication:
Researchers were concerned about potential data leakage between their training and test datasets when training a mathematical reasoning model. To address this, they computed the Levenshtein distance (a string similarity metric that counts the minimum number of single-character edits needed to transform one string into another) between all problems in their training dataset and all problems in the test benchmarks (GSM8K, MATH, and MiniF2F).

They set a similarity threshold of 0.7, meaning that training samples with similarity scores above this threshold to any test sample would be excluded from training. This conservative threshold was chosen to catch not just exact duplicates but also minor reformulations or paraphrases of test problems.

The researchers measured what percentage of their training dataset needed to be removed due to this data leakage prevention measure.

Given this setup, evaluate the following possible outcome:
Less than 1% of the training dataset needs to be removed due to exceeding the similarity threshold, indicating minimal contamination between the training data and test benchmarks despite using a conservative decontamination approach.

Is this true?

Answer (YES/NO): YES